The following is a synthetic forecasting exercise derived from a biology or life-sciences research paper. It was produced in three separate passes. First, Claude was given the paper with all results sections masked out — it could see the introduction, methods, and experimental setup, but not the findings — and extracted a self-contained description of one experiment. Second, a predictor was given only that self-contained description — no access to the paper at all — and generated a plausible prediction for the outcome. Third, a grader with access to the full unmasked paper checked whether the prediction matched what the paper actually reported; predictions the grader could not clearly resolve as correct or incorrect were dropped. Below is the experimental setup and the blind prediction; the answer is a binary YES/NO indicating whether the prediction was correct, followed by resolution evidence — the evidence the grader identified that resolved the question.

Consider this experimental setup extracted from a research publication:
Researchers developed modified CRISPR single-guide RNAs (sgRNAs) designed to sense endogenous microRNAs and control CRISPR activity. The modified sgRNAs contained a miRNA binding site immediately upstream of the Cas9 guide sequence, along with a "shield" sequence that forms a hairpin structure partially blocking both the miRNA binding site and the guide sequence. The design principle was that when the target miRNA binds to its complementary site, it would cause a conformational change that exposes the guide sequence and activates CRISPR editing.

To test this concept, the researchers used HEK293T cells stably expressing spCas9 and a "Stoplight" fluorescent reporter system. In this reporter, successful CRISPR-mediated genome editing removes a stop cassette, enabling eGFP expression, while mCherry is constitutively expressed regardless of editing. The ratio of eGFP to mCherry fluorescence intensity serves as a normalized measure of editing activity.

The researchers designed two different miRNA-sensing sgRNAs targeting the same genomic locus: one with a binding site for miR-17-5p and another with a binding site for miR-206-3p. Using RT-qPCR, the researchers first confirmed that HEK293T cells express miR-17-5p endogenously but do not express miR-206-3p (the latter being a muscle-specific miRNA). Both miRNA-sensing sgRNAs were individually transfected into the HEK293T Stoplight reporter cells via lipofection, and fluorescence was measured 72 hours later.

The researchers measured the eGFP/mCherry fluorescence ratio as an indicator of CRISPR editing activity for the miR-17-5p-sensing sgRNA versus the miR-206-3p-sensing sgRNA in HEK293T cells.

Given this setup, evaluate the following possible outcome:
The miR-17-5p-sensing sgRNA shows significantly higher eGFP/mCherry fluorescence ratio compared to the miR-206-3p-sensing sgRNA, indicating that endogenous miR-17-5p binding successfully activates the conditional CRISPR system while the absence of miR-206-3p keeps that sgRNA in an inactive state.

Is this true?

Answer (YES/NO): YES